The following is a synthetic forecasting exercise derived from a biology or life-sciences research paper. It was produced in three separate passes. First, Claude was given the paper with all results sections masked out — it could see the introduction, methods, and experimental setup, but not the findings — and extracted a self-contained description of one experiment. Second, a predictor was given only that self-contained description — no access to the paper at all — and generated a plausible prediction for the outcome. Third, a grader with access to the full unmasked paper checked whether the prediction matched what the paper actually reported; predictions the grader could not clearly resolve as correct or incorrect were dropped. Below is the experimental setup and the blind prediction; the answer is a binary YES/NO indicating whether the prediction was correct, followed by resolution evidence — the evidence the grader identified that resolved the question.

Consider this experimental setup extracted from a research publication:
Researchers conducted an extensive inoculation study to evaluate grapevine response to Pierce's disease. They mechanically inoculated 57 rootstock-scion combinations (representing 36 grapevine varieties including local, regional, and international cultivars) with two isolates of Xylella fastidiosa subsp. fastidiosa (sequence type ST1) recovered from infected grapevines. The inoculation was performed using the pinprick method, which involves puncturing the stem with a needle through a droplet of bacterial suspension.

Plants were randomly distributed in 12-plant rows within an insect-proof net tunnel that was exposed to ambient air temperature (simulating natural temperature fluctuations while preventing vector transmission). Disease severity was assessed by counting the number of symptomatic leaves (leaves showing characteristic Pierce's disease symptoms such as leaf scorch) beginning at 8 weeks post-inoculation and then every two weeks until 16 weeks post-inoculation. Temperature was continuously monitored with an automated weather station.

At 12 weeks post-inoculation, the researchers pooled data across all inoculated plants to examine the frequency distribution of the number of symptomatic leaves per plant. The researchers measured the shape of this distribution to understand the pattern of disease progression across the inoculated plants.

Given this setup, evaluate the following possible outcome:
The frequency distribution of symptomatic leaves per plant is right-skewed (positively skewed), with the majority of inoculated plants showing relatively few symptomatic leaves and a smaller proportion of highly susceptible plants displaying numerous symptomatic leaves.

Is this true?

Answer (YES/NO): NO